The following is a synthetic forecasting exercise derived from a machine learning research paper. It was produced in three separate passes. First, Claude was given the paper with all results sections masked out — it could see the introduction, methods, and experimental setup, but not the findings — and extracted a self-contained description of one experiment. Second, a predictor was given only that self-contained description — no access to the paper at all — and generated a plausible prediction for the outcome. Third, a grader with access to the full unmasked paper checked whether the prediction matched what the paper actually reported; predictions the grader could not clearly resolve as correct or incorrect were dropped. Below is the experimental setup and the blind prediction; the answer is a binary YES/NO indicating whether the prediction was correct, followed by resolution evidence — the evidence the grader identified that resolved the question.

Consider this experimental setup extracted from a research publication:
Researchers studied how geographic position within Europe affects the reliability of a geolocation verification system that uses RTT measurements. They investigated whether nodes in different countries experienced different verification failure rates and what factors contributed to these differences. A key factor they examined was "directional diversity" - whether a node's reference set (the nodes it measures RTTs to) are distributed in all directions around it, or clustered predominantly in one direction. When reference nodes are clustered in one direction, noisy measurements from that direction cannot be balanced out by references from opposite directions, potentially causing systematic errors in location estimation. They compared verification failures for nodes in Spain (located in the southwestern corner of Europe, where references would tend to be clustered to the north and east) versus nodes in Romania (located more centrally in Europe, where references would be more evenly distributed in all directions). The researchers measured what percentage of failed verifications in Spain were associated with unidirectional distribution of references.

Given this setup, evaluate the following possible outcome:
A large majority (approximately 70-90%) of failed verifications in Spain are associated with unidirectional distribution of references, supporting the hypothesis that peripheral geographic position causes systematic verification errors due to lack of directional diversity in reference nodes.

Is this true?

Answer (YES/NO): NO